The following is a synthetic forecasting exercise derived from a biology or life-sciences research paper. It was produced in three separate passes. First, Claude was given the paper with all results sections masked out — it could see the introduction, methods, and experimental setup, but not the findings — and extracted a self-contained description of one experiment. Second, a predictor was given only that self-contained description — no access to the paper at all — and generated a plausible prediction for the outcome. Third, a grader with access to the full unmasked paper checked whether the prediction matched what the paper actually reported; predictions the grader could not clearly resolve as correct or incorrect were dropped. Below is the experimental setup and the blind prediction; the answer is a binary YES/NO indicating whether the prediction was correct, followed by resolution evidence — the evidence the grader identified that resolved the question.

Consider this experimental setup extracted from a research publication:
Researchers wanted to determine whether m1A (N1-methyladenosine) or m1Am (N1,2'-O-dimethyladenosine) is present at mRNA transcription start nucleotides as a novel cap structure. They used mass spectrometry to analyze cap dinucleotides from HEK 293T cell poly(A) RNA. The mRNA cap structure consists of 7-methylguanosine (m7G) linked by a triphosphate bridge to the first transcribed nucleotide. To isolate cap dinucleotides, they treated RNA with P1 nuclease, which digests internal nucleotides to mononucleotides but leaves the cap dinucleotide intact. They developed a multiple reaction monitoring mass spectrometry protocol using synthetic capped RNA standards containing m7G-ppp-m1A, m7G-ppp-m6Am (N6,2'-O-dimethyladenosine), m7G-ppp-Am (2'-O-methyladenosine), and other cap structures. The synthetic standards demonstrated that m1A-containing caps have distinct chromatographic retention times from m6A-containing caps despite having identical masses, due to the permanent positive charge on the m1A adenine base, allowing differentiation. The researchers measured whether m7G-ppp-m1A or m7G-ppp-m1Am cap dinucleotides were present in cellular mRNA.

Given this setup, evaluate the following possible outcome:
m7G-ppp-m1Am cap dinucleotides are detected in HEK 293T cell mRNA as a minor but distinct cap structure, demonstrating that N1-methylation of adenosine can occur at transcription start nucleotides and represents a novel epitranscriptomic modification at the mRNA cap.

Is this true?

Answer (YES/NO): NO